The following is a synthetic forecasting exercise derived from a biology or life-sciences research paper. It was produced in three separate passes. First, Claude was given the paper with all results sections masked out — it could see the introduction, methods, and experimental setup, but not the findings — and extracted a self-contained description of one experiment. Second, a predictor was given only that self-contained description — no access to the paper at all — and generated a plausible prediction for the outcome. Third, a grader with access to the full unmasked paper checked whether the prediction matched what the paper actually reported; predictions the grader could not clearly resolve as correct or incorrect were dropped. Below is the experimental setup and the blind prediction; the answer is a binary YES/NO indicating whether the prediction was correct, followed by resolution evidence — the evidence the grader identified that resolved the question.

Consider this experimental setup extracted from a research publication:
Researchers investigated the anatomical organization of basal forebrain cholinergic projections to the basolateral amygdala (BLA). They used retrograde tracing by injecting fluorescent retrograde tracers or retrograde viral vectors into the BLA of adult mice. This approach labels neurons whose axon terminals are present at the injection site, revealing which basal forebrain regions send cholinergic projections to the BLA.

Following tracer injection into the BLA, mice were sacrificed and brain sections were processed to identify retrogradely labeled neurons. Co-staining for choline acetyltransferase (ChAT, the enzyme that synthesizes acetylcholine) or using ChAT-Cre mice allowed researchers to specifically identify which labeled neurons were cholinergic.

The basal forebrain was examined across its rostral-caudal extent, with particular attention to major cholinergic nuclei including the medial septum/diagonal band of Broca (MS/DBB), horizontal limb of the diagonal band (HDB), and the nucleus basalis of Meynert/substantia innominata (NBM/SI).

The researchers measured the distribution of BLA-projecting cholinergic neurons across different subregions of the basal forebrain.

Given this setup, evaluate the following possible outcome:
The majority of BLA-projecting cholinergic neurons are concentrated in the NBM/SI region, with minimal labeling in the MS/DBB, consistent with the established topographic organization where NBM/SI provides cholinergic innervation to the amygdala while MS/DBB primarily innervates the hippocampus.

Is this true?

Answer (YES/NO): YES